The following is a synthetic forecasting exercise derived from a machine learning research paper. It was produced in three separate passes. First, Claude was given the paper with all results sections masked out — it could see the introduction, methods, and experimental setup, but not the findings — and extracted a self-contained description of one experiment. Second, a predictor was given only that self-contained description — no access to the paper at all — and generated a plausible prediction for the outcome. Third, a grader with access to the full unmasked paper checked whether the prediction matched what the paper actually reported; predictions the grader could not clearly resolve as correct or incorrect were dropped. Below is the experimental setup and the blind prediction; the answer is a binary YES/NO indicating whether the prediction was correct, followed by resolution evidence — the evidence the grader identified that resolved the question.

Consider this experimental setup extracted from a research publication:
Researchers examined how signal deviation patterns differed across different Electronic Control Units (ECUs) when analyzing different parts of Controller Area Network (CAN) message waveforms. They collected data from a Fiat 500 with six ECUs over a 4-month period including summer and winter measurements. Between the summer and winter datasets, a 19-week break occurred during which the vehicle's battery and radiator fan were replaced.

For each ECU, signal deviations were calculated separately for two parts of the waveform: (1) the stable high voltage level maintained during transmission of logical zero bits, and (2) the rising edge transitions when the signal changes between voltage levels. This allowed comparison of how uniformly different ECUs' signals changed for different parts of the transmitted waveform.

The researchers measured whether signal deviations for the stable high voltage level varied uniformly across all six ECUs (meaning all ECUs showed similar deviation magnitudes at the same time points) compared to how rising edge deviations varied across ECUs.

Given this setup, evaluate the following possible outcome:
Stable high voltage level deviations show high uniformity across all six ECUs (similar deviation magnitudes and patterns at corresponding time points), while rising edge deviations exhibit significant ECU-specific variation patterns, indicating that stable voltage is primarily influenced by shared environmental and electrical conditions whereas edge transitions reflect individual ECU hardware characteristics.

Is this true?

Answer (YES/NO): NO